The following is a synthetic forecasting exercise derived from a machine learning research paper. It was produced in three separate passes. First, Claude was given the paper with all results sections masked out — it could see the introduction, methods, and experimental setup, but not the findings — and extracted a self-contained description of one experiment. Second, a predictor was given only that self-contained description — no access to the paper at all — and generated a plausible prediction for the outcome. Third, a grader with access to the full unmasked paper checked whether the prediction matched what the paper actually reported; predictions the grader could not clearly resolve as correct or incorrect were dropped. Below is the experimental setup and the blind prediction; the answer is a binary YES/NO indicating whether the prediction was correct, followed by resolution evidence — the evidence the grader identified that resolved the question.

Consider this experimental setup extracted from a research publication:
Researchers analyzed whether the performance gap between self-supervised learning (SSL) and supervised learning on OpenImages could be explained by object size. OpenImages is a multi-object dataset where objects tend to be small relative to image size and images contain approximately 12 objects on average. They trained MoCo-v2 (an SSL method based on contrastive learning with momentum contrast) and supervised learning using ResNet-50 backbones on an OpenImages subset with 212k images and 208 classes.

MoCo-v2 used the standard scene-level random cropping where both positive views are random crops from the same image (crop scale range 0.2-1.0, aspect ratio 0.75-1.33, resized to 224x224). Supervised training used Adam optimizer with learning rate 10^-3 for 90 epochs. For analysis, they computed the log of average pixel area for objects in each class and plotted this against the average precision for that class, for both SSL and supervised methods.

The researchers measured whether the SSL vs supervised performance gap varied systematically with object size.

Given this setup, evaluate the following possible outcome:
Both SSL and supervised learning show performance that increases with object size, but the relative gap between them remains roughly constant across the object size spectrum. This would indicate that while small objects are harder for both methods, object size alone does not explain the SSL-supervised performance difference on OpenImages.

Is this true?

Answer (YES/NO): NO